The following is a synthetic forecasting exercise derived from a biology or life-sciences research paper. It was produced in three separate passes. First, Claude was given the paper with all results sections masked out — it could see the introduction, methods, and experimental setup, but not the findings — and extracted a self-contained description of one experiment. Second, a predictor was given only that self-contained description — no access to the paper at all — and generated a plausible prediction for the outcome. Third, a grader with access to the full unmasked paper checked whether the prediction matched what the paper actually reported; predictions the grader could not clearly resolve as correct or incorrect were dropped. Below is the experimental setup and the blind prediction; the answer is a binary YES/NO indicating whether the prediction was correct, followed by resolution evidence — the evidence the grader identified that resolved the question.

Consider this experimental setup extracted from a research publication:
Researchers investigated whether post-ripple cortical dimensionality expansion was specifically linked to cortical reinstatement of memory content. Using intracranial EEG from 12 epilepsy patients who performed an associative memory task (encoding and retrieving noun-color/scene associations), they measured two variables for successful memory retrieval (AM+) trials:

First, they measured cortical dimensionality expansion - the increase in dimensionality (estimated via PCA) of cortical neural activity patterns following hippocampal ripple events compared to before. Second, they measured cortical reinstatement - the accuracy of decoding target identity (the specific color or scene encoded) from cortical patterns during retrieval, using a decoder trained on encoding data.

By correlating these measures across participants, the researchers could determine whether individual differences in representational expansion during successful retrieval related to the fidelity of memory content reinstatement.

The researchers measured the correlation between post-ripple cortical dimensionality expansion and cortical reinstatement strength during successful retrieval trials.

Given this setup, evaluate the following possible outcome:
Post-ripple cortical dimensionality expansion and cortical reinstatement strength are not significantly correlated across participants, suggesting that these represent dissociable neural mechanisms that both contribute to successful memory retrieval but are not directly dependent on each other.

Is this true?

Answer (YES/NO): NO